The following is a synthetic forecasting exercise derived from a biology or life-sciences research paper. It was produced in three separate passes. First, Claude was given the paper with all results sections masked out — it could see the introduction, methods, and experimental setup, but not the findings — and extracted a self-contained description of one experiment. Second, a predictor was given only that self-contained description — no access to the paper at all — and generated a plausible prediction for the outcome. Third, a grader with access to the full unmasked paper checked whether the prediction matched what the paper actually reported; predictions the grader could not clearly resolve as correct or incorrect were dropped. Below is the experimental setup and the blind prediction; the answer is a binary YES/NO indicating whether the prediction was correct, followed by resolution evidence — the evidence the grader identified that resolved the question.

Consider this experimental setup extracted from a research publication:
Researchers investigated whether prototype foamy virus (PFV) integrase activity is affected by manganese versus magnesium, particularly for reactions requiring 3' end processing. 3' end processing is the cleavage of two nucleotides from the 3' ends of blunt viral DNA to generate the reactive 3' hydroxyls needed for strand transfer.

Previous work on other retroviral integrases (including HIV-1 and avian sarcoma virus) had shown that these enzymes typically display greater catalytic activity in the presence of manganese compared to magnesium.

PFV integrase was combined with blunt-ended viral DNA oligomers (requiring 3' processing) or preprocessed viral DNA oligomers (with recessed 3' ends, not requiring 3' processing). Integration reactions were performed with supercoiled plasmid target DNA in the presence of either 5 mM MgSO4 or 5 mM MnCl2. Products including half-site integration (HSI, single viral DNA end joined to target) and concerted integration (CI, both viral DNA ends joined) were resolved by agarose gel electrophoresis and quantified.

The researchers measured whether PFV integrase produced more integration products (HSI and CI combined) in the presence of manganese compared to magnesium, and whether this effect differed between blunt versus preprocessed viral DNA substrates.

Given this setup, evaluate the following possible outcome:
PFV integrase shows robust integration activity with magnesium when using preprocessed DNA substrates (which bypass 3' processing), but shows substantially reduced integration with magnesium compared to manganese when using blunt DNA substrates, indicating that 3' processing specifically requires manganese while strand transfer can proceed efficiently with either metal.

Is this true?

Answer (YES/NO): NO